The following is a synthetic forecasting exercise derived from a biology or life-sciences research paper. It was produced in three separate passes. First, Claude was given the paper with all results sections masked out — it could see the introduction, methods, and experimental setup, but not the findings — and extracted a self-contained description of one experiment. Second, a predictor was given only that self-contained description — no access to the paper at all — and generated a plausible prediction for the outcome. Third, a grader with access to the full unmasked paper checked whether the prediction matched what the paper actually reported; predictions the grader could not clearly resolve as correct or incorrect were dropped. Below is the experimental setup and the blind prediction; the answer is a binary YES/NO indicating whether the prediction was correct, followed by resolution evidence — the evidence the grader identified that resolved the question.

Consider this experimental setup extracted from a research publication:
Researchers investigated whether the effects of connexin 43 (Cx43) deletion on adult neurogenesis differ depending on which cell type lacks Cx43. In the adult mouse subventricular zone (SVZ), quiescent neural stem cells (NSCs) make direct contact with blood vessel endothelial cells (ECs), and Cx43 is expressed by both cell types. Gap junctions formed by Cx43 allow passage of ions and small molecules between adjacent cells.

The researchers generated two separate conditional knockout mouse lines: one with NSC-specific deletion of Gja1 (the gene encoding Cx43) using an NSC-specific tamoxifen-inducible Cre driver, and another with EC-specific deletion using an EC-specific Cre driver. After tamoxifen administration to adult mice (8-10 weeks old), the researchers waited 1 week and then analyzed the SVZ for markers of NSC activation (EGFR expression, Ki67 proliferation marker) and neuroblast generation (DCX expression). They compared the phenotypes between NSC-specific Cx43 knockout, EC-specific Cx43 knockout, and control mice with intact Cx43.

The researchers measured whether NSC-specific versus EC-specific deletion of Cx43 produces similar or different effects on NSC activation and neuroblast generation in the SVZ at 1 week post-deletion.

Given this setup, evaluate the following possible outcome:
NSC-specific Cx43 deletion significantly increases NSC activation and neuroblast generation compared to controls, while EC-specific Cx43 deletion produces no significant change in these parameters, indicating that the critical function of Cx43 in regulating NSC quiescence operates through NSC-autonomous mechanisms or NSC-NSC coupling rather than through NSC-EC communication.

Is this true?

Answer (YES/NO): NO